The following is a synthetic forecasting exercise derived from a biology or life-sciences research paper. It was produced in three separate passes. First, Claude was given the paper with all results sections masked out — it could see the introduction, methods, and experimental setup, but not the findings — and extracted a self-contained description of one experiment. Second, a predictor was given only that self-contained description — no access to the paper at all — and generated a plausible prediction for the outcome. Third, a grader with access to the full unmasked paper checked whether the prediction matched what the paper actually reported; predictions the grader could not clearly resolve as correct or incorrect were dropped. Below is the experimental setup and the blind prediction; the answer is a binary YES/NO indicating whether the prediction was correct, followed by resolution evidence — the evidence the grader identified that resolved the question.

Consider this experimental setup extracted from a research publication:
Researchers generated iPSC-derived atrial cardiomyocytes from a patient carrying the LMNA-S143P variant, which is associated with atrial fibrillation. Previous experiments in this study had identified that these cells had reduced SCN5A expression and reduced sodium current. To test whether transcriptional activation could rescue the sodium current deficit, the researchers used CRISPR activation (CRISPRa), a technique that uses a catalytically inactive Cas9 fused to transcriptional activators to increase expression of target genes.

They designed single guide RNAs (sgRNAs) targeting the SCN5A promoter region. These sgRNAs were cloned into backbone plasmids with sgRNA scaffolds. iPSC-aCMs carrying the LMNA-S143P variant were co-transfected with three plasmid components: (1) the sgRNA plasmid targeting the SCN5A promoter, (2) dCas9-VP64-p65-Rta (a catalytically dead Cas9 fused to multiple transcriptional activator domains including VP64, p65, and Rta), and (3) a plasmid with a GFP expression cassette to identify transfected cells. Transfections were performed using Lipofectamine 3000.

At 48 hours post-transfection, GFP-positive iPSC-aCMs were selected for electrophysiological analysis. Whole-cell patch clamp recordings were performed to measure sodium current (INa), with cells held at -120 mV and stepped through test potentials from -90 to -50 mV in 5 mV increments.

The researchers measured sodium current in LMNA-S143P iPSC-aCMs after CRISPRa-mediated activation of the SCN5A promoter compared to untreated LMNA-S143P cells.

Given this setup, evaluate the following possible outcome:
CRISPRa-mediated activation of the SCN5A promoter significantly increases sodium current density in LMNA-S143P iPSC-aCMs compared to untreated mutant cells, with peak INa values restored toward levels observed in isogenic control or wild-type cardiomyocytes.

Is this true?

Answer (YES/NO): YES